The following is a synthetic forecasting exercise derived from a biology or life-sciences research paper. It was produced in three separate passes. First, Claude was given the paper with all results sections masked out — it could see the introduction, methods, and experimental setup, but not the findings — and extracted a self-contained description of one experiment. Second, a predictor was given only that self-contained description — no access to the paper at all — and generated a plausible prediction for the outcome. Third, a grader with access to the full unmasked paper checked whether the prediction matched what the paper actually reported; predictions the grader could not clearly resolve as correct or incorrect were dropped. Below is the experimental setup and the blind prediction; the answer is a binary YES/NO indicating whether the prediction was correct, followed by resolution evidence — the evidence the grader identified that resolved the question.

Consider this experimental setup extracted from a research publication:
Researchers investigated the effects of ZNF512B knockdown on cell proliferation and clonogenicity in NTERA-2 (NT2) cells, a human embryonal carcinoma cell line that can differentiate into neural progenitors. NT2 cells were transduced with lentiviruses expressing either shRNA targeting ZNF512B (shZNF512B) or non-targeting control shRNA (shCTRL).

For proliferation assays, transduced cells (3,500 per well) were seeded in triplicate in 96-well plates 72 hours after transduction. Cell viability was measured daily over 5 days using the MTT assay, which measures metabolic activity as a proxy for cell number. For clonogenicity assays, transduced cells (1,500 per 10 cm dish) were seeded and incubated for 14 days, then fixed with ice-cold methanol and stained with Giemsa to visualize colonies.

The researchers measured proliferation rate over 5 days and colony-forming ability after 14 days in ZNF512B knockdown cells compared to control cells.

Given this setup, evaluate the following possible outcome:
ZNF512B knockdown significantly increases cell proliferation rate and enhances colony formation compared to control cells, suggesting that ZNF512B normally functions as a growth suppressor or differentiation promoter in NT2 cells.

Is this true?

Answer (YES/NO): NO